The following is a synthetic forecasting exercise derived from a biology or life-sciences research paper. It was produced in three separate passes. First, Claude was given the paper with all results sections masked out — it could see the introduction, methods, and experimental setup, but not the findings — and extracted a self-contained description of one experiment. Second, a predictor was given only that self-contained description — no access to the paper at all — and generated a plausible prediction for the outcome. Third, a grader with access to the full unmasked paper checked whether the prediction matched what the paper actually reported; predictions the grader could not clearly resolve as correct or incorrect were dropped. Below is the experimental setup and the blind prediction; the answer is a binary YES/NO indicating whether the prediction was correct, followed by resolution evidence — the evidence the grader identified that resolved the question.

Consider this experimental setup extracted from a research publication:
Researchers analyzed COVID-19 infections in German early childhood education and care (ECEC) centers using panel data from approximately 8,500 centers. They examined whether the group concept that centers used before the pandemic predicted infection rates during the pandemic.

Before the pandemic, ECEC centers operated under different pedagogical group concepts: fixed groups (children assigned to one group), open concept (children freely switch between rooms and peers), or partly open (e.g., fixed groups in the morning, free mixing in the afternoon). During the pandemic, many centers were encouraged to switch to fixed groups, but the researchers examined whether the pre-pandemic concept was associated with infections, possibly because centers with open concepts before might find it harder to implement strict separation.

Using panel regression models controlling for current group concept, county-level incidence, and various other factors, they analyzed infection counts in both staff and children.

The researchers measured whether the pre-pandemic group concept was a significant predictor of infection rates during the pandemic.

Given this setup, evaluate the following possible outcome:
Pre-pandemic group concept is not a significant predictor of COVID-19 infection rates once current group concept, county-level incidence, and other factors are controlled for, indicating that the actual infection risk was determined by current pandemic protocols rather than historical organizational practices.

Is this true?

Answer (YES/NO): YES